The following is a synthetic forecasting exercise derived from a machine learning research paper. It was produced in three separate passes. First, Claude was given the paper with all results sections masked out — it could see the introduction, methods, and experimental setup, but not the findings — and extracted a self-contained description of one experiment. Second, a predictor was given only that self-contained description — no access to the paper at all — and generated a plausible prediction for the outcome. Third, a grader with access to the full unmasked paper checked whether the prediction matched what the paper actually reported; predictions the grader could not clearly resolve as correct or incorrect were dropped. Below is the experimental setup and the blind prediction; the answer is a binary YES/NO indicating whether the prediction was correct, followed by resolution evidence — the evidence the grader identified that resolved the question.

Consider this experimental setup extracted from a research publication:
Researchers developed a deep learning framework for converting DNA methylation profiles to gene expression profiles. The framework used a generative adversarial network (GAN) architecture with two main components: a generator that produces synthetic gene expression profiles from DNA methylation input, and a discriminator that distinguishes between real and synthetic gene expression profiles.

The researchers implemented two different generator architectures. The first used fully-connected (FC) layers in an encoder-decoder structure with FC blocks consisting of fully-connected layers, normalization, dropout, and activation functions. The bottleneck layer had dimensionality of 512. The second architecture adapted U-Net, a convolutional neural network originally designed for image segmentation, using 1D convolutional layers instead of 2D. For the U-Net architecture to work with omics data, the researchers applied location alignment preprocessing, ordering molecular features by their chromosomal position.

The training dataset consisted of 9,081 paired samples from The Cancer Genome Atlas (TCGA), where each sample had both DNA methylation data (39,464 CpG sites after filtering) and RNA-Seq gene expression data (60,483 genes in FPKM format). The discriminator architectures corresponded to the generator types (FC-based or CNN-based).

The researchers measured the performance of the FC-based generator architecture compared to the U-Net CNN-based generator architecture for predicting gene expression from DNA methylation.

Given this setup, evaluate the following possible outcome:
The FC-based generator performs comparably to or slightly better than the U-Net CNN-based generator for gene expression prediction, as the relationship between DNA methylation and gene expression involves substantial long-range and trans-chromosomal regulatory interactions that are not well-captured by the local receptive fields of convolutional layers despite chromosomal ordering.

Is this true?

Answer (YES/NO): NO